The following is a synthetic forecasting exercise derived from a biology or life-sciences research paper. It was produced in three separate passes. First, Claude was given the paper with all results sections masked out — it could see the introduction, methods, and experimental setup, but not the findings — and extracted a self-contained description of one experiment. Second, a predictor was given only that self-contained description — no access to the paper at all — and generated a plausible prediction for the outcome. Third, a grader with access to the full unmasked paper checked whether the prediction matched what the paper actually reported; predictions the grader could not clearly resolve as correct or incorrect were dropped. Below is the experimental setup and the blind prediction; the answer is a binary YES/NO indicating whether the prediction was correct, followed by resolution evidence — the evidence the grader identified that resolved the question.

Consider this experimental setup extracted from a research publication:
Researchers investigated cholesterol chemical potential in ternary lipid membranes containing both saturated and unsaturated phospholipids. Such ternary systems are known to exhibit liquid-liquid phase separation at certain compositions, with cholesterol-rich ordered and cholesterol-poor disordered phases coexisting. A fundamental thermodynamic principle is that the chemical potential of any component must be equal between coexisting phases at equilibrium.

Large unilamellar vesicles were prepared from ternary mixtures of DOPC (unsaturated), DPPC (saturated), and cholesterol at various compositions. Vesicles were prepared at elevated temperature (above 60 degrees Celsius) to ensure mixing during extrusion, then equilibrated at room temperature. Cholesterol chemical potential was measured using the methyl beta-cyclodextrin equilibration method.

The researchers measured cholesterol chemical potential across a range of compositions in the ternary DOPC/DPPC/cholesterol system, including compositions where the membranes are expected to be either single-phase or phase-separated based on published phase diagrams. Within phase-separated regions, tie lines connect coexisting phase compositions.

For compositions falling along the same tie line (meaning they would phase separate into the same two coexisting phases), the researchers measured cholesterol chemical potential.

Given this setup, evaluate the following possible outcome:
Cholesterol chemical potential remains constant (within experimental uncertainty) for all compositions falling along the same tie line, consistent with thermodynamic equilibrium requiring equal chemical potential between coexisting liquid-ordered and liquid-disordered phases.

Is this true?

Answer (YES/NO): YES